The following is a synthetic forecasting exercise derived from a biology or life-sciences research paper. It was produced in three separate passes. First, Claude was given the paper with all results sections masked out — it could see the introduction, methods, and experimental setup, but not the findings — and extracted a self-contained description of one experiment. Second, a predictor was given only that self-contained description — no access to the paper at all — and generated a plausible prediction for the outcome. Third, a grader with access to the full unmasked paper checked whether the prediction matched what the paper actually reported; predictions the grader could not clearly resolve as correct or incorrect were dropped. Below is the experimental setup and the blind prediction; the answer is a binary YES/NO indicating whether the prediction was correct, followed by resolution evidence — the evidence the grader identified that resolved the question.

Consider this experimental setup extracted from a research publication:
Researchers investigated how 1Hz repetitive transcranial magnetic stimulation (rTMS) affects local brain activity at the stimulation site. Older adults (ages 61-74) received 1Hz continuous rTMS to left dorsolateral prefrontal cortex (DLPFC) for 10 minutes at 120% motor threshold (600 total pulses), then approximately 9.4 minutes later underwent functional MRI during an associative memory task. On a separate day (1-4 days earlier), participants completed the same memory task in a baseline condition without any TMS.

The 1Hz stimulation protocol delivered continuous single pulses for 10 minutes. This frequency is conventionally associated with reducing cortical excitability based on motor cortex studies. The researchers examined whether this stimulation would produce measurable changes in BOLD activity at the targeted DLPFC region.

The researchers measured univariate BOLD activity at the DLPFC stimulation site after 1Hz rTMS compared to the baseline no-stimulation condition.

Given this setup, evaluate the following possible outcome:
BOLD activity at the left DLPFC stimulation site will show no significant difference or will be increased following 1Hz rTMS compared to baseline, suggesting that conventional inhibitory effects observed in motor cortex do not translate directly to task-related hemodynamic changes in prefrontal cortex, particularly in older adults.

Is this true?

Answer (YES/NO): NO